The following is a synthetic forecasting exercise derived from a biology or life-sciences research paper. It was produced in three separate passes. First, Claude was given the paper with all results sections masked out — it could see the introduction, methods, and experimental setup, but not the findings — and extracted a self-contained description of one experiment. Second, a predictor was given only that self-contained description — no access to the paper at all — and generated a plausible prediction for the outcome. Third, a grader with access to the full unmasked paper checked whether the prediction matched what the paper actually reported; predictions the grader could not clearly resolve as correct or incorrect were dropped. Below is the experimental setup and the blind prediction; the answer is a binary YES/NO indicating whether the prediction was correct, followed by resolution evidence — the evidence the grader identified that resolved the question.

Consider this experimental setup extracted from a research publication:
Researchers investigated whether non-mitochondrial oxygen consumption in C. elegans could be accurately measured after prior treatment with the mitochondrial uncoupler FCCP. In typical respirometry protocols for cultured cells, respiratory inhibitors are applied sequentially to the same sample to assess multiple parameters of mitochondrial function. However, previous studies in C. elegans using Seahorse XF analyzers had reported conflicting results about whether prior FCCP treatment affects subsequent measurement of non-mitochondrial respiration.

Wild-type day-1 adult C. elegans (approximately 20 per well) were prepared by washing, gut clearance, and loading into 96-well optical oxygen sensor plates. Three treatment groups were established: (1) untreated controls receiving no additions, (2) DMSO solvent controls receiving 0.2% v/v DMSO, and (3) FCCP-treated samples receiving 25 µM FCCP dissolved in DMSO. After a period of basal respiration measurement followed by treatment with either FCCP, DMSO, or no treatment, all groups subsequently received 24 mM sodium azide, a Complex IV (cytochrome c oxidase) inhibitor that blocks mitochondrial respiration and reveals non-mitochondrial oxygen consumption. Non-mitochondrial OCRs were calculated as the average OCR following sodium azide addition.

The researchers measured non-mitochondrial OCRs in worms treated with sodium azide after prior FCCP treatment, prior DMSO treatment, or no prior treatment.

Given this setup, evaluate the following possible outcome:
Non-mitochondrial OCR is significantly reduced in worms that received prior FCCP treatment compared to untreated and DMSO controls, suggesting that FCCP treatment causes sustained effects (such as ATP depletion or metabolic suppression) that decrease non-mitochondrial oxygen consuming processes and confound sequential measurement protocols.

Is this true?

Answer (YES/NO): NO